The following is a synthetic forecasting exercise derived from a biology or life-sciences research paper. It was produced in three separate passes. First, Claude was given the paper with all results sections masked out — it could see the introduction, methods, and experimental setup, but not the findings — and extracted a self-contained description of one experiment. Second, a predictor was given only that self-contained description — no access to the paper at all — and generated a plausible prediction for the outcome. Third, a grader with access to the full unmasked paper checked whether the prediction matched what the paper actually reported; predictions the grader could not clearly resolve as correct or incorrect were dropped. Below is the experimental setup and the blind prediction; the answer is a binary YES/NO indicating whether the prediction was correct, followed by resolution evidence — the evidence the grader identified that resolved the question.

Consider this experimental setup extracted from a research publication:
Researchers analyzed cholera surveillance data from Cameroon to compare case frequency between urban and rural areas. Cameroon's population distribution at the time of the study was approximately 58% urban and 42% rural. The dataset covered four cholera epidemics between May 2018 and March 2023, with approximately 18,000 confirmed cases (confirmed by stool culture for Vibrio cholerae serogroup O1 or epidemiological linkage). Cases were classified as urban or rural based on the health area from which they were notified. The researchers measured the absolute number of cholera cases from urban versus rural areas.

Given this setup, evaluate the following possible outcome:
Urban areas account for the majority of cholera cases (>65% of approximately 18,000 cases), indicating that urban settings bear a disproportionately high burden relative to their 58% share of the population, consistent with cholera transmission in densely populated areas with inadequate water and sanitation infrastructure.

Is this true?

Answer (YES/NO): YES